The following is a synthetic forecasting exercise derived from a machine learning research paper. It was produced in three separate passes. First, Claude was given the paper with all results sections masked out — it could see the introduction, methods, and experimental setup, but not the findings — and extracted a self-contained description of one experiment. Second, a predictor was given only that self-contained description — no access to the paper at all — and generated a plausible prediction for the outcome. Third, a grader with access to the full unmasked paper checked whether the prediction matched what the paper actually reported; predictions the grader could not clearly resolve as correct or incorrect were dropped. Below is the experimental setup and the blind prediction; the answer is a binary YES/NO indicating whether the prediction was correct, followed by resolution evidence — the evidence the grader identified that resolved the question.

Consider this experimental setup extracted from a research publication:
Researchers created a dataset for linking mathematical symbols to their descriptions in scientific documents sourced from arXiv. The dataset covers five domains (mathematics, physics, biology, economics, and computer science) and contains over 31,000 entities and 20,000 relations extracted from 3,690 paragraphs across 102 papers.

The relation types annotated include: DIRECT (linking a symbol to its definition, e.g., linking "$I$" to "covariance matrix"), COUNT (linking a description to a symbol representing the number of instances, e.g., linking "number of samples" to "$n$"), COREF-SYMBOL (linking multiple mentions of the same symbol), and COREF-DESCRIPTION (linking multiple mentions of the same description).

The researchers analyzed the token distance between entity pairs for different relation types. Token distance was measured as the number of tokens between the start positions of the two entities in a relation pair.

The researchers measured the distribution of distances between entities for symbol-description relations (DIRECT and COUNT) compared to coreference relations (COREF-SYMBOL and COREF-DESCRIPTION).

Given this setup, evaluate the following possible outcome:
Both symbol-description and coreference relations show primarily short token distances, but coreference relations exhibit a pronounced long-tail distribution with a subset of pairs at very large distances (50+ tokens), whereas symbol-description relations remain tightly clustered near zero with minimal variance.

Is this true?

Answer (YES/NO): NO